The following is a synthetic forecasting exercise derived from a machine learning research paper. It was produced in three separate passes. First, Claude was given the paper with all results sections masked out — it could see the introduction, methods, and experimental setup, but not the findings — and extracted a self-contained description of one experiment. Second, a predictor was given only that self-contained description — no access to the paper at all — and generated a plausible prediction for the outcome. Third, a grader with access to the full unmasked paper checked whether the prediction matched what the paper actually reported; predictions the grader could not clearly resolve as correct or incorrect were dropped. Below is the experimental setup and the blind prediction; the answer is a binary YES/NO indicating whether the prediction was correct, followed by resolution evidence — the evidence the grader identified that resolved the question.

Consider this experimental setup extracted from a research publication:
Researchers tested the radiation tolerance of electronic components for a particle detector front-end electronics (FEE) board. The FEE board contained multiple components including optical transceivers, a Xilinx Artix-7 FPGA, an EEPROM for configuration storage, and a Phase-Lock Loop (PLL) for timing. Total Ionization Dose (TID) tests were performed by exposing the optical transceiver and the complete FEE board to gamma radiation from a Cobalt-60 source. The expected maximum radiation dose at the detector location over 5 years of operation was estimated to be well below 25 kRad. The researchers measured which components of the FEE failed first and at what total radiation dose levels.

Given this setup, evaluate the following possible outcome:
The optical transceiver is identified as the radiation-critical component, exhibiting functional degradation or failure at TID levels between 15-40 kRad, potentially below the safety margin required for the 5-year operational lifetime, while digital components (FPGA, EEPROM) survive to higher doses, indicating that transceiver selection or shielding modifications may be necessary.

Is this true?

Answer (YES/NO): NO